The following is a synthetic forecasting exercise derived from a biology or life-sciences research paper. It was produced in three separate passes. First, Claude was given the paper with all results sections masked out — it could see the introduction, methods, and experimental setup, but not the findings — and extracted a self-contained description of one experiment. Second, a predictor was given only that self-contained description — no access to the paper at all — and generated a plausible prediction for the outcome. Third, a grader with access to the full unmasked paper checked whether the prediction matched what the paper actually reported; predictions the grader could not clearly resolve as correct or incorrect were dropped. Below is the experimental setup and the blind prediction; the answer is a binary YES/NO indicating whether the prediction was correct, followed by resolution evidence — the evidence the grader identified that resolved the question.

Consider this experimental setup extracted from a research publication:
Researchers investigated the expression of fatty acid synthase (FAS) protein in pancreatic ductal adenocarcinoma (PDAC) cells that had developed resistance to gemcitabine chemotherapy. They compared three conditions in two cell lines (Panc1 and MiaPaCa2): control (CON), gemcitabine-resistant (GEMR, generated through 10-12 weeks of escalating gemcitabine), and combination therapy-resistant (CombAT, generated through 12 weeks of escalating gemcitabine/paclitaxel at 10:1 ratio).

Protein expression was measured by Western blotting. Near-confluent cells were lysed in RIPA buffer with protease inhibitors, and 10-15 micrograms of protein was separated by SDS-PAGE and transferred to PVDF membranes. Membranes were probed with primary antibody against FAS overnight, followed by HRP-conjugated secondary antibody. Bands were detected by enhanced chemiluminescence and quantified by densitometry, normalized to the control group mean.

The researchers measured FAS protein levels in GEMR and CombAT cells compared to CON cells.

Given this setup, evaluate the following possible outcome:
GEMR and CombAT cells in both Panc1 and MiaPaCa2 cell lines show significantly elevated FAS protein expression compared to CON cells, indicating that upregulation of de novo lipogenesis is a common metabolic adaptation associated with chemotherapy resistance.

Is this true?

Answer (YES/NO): NO